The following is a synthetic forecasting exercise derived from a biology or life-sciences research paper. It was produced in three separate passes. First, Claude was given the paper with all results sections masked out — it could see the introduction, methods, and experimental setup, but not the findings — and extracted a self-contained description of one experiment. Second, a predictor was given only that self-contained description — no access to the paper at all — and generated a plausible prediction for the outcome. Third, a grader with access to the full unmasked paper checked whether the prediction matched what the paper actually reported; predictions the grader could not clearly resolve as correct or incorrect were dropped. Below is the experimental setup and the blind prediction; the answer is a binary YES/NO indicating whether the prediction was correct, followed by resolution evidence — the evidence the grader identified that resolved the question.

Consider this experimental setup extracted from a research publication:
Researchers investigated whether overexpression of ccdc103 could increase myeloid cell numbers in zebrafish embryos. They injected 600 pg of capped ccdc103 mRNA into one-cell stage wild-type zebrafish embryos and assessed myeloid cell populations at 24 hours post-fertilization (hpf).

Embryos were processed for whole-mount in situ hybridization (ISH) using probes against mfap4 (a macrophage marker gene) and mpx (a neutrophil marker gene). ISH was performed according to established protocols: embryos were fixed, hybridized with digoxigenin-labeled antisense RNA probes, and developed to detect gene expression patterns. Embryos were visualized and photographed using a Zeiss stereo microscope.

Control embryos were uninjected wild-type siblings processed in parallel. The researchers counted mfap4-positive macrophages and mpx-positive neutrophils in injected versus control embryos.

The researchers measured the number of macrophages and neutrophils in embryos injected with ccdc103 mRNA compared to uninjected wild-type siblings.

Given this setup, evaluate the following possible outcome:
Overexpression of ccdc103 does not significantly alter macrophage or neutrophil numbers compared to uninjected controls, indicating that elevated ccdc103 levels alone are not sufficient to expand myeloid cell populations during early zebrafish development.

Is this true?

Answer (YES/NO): NO